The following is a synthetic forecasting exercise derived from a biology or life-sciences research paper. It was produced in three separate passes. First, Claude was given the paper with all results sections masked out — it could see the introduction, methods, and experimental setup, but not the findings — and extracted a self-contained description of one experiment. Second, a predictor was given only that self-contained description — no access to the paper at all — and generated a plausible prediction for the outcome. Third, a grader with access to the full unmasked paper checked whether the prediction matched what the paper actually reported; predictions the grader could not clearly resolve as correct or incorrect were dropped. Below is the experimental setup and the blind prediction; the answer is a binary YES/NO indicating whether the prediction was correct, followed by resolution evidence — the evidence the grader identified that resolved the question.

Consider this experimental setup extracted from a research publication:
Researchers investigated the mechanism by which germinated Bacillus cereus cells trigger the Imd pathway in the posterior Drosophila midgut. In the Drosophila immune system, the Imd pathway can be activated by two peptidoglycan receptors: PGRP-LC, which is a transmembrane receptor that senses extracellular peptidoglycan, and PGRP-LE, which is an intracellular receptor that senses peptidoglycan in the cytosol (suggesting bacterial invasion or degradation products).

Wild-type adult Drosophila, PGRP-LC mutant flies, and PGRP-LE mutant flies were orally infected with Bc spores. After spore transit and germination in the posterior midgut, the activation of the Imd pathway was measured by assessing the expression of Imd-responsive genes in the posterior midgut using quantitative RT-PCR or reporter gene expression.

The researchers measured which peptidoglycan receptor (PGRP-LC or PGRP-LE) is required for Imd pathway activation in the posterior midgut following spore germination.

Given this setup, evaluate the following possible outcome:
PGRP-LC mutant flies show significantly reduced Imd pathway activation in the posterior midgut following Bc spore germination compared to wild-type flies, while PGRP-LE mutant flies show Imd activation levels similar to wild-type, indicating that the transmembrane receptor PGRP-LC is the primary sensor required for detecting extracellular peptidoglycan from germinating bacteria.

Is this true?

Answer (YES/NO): NO